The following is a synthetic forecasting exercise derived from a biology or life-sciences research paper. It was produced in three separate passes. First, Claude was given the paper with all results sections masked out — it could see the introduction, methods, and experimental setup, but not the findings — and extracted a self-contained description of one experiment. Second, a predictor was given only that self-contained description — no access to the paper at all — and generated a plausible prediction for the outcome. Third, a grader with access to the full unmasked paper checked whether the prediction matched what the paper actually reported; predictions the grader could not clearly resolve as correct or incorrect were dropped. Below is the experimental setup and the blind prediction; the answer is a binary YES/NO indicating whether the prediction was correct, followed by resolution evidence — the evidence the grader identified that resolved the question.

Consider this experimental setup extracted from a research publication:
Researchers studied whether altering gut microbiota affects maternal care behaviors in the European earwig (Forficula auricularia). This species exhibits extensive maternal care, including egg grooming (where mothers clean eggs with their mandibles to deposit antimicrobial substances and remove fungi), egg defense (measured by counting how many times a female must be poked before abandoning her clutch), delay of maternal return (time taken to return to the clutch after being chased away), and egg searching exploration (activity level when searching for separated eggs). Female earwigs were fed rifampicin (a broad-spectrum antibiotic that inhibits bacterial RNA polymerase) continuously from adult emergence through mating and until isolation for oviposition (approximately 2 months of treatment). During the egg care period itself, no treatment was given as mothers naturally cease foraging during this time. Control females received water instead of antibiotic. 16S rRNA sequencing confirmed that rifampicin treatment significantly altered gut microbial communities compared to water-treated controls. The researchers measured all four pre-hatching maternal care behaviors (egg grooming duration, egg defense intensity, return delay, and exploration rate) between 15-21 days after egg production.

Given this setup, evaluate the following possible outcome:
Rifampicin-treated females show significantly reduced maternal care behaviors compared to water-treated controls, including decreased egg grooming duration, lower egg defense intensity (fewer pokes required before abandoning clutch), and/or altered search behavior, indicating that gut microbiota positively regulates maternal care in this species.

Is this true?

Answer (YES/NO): NO